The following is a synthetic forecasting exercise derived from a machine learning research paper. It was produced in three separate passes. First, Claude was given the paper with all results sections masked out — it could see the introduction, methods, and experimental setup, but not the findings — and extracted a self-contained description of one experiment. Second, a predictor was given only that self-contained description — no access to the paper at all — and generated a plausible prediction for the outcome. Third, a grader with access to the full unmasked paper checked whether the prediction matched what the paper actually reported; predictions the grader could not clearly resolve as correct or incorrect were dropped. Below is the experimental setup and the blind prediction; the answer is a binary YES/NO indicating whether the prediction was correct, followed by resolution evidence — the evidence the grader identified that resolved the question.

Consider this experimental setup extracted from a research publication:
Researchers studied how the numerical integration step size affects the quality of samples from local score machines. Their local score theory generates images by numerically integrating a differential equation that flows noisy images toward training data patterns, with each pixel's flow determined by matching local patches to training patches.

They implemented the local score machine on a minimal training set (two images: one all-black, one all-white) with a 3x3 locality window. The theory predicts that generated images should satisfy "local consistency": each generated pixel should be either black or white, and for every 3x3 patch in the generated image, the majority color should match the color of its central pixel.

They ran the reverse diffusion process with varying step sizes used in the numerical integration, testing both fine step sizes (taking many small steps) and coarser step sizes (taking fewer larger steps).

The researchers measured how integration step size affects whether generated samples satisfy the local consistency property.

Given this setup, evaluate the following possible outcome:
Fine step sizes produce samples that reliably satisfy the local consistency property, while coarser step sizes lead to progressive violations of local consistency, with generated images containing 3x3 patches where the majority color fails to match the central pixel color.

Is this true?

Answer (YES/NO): YES